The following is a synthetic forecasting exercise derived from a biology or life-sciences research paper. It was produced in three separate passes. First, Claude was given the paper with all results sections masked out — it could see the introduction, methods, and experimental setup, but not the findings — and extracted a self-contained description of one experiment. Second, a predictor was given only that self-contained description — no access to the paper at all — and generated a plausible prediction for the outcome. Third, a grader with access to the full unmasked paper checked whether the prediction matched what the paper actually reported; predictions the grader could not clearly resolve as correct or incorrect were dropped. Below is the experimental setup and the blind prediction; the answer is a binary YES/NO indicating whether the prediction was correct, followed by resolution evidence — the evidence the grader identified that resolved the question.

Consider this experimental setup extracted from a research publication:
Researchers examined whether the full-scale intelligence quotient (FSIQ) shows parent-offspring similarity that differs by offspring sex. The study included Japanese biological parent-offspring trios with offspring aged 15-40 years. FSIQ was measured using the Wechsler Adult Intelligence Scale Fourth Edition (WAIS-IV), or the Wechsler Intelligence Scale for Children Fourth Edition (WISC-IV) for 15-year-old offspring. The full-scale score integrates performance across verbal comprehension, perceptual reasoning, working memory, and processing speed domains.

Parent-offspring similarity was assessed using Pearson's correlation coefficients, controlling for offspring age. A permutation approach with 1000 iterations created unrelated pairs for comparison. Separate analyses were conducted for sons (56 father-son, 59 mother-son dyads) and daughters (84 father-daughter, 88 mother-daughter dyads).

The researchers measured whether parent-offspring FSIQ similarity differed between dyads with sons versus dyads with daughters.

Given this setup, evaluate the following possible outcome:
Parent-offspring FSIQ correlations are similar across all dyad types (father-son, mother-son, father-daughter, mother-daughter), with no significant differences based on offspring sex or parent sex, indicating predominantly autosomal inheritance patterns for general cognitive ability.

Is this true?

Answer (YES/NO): NO